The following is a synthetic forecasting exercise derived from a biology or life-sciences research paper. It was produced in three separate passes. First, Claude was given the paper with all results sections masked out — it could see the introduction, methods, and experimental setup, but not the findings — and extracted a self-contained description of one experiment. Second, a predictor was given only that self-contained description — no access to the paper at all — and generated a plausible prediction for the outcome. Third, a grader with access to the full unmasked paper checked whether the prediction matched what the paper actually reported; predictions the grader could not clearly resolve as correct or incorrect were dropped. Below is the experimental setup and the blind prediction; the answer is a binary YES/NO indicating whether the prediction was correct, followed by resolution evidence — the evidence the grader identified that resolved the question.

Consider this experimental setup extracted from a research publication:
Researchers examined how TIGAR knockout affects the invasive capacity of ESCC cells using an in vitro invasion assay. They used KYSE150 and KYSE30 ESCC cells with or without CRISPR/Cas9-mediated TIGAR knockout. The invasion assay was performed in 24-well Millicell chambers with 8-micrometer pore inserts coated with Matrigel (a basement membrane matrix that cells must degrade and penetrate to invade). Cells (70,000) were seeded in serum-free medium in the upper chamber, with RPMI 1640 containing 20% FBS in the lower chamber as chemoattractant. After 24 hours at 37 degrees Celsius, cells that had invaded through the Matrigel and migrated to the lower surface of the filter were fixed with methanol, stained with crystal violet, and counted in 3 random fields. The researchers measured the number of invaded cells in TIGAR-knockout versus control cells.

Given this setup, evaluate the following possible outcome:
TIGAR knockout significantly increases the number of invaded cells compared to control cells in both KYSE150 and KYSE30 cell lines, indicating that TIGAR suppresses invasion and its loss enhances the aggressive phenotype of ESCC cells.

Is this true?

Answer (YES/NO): NO